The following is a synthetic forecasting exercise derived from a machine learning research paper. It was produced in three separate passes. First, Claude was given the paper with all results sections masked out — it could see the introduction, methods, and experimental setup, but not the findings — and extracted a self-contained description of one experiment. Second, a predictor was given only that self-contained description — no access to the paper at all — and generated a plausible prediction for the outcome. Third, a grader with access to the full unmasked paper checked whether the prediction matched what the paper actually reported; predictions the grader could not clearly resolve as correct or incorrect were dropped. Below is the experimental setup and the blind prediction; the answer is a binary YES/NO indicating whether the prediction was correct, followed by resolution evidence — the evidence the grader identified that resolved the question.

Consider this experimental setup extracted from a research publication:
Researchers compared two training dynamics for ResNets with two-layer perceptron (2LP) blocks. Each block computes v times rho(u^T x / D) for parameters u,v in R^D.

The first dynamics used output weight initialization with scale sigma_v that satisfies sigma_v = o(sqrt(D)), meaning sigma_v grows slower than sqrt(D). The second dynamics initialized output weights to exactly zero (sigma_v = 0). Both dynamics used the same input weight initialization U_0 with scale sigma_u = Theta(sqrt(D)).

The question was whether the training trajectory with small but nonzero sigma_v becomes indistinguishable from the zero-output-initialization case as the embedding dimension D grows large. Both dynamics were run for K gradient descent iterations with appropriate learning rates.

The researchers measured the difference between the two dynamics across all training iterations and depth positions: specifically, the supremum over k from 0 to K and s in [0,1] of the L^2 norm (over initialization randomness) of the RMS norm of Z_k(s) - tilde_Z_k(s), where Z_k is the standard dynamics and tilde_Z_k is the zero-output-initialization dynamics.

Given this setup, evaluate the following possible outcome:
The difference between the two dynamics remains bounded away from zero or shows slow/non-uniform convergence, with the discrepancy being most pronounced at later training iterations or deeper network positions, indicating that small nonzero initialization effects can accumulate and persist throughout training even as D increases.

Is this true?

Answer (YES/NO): NO